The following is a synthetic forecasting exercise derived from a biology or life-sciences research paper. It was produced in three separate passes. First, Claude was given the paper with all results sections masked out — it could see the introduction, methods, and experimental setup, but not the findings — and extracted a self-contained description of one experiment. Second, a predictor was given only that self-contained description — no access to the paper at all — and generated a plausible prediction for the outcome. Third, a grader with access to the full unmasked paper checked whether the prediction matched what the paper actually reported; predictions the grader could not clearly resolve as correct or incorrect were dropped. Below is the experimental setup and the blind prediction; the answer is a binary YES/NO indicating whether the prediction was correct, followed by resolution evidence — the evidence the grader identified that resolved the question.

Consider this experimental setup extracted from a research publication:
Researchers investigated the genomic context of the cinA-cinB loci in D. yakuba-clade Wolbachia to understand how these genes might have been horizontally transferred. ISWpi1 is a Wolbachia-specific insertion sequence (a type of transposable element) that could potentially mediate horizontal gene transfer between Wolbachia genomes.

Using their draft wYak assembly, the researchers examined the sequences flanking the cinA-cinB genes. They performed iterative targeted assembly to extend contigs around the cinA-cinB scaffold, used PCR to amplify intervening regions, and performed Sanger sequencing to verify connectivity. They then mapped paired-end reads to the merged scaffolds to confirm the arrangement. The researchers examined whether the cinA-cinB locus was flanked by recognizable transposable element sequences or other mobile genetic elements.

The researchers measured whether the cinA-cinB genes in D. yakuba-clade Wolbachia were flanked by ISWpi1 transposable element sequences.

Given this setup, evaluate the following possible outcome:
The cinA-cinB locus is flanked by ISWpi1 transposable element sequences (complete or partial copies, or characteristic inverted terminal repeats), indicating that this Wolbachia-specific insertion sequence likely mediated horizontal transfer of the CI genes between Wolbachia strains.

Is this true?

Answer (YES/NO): YES